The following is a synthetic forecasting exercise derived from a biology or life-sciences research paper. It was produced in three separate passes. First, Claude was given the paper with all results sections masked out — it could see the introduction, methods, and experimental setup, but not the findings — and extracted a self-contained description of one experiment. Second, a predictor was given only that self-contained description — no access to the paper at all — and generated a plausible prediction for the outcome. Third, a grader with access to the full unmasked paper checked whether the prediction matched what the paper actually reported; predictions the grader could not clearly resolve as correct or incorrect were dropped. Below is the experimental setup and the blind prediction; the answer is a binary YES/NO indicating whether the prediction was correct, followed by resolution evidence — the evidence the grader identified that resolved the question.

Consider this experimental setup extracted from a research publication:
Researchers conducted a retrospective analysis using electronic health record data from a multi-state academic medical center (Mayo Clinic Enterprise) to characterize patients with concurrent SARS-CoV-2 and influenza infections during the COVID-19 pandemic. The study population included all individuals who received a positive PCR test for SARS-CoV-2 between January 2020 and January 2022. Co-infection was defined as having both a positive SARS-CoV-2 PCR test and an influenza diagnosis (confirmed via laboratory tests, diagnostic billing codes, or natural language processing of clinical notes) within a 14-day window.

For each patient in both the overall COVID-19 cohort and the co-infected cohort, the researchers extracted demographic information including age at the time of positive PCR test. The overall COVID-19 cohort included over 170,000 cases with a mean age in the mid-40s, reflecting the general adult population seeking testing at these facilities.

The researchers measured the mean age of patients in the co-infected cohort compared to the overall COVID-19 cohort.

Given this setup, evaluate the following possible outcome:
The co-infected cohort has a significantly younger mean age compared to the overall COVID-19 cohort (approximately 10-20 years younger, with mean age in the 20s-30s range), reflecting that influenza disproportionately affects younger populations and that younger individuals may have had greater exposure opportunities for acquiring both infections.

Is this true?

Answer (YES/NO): YES